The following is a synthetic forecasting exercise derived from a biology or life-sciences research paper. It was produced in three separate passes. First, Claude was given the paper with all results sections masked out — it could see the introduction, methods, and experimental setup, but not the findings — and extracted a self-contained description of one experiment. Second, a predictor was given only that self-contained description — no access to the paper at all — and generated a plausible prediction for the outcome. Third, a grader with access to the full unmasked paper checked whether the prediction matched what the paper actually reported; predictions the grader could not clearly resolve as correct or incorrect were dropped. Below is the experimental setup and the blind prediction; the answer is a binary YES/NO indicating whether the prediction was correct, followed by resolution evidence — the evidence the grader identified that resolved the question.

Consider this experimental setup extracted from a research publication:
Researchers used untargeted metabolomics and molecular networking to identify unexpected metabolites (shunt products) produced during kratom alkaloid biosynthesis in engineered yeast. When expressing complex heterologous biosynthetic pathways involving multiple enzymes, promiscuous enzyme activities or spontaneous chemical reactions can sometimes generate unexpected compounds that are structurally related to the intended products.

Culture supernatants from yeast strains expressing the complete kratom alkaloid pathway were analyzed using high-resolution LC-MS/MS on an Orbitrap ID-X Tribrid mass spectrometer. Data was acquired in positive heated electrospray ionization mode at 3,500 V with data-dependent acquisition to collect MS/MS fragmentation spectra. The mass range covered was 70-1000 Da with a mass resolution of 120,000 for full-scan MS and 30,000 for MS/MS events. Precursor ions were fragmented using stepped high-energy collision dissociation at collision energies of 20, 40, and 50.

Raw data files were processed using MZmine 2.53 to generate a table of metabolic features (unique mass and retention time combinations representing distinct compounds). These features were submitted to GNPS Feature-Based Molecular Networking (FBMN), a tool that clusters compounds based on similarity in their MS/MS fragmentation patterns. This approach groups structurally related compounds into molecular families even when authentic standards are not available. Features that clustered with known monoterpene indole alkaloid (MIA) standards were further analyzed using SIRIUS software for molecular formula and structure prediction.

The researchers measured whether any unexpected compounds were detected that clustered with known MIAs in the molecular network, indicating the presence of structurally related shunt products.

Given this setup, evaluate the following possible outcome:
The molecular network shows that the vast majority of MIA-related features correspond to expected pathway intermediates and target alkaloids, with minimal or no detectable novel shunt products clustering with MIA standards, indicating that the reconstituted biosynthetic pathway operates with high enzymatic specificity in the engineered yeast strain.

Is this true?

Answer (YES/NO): NO